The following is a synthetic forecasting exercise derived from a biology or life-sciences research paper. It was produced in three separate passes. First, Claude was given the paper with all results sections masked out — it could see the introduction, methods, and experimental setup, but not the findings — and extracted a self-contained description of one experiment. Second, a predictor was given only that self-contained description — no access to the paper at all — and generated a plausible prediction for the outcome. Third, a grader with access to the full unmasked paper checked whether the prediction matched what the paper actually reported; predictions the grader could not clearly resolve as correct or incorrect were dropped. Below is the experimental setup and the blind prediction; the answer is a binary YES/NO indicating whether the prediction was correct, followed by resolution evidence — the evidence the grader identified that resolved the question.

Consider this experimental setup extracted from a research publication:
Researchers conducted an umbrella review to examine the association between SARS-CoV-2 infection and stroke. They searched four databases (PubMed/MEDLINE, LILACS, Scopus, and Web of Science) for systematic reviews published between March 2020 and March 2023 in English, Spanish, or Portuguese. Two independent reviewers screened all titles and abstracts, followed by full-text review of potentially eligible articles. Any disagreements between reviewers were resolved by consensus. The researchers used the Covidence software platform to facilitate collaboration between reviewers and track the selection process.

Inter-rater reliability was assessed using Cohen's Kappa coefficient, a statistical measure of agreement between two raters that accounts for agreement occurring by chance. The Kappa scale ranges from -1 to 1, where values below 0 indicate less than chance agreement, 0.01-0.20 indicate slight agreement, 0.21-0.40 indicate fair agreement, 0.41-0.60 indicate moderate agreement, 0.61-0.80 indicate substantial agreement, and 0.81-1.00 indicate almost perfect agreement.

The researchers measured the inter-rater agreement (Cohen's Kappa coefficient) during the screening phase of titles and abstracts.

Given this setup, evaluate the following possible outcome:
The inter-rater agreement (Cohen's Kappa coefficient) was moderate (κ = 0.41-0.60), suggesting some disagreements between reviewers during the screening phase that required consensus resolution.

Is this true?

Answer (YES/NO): NO